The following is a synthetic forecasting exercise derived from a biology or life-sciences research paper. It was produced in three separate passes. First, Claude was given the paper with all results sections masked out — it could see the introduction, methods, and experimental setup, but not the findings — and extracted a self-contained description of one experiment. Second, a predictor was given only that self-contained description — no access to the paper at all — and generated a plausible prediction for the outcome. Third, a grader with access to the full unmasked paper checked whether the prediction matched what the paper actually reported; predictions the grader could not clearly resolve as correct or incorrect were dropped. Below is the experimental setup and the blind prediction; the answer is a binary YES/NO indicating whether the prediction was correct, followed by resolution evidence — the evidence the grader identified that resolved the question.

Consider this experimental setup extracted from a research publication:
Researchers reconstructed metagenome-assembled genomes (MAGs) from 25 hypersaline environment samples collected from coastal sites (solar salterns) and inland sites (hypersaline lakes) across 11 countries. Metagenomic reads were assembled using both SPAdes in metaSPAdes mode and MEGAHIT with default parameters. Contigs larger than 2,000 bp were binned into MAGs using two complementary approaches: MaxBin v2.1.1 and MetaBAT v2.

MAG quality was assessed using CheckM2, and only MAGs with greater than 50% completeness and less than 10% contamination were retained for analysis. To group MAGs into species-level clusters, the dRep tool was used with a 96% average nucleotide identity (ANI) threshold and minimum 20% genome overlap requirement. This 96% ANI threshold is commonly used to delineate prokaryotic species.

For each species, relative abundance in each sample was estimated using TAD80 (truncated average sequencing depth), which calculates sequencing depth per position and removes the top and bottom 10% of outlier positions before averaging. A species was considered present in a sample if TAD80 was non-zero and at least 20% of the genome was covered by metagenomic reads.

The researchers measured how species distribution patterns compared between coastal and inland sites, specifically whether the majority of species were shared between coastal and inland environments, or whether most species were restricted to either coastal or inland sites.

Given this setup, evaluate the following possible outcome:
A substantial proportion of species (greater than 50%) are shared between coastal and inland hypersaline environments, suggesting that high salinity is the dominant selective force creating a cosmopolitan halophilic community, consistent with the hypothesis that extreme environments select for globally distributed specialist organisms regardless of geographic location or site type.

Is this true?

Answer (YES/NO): YES